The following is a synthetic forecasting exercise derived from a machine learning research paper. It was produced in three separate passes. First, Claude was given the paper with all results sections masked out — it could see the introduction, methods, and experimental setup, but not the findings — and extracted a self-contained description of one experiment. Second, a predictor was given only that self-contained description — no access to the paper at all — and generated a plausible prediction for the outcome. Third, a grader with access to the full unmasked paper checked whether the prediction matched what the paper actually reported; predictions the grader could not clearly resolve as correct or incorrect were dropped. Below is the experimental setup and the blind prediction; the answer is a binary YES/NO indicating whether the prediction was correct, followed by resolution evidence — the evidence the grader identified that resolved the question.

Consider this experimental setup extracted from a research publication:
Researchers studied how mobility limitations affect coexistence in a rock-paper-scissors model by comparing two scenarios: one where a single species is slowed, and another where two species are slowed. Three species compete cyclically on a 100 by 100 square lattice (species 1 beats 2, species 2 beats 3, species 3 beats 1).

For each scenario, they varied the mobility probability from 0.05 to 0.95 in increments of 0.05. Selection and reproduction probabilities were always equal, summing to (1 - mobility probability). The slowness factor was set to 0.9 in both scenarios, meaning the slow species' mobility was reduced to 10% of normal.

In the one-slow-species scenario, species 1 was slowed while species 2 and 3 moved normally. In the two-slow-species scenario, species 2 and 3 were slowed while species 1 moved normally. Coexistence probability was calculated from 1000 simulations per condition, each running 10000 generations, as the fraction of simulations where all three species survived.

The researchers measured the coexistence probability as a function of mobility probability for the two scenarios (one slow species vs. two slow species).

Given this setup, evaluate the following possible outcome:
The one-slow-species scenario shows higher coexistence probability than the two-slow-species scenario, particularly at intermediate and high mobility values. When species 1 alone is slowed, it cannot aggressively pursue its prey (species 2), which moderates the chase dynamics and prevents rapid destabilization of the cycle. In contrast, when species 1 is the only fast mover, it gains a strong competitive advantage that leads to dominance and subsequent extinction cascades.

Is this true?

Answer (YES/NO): NO